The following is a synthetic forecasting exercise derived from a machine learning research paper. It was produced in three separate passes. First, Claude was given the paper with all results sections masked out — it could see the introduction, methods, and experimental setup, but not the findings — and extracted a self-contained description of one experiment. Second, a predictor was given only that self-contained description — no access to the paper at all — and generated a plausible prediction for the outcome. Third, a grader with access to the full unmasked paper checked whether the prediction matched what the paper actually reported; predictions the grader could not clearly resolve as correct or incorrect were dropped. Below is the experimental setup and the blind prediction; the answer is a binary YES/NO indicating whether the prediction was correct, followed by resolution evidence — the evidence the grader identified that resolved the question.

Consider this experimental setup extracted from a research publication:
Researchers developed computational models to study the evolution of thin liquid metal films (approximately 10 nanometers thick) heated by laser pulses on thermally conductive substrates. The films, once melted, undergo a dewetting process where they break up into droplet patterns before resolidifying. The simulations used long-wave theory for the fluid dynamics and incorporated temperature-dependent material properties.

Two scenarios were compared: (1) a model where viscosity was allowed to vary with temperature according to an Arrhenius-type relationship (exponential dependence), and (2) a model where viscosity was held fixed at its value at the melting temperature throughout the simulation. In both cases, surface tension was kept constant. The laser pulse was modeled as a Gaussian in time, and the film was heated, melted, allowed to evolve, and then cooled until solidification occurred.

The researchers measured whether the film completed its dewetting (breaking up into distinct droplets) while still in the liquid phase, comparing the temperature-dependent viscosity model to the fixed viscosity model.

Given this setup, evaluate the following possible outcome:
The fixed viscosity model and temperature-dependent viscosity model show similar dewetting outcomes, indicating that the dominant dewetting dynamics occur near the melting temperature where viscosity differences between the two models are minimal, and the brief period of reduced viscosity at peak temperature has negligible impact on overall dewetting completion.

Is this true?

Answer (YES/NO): NO